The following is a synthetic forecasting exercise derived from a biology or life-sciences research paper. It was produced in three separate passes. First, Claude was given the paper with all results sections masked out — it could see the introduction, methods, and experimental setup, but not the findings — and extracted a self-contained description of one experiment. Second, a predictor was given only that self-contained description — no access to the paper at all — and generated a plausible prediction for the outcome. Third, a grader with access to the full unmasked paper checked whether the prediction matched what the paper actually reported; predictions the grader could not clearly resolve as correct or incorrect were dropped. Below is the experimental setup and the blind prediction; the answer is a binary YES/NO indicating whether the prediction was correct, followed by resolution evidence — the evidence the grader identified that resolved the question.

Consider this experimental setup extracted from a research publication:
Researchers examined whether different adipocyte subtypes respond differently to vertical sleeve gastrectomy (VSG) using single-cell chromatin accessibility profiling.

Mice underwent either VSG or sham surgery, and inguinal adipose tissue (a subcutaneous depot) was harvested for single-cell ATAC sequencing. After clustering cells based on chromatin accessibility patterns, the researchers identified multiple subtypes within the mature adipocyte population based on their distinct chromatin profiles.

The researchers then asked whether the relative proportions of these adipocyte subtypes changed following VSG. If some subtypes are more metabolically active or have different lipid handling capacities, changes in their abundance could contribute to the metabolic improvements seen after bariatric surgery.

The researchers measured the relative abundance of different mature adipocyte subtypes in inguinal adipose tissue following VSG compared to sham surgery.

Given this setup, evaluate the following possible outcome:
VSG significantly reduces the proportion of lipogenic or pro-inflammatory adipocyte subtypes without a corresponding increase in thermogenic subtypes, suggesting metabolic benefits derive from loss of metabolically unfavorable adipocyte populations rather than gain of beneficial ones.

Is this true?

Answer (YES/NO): NO